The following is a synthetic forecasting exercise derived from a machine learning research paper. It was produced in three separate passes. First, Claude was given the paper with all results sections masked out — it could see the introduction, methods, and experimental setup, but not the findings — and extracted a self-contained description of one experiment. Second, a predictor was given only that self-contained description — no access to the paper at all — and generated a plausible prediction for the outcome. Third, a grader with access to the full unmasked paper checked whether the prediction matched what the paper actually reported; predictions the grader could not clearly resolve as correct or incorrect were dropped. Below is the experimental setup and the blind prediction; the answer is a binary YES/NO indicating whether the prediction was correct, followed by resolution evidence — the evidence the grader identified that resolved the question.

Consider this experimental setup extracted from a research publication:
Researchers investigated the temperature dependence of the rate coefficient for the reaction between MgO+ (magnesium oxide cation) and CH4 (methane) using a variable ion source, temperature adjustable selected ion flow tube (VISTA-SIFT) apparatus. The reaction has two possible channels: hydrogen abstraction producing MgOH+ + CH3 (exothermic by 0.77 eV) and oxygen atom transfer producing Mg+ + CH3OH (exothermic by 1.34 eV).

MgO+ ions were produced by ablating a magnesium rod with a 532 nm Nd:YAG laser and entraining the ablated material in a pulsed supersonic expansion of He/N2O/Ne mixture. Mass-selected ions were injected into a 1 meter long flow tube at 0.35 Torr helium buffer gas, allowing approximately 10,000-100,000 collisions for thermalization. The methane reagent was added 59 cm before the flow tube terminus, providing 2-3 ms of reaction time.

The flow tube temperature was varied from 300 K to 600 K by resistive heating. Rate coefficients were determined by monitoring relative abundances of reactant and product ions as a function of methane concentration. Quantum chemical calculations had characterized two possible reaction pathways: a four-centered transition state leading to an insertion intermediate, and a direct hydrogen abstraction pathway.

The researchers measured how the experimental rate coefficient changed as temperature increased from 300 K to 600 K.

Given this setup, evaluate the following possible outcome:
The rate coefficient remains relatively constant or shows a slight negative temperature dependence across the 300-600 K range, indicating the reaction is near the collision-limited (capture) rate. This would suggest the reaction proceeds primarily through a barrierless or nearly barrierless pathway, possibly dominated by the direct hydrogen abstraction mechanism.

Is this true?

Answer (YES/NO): NO